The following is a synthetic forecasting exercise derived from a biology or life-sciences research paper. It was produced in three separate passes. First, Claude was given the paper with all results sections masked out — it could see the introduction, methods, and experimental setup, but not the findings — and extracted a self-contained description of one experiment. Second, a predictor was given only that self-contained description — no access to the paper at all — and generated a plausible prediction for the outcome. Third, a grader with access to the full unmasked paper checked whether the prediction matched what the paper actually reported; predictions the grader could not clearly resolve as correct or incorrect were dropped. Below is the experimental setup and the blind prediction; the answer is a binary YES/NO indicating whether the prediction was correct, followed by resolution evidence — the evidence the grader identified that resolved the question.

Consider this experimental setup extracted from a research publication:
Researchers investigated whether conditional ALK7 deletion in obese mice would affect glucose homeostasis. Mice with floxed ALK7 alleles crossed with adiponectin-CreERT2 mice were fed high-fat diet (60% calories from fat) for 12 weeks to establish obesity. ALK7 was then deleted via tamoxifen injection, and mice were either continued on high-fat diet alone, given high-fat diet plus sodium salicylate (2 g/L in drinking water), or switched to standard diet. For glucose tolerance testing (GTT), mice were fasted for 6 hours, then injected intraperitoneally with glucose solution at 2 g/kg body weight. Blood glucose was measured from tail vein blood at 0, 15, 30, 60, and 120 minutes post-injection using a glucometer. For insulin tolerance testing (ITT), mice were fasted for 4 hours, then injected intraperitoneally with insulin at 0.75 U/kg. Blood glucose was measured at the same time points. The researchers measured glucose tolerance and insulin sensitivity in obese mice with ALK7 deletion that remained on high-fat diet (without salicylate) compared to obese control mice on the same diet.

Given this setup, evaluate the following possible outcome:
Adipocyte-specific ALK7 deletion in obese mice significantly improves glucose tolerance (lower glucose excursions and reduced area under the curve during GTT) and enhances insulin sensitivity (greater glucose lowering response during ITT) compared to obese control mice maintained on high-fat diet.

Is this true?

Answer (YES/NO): NO